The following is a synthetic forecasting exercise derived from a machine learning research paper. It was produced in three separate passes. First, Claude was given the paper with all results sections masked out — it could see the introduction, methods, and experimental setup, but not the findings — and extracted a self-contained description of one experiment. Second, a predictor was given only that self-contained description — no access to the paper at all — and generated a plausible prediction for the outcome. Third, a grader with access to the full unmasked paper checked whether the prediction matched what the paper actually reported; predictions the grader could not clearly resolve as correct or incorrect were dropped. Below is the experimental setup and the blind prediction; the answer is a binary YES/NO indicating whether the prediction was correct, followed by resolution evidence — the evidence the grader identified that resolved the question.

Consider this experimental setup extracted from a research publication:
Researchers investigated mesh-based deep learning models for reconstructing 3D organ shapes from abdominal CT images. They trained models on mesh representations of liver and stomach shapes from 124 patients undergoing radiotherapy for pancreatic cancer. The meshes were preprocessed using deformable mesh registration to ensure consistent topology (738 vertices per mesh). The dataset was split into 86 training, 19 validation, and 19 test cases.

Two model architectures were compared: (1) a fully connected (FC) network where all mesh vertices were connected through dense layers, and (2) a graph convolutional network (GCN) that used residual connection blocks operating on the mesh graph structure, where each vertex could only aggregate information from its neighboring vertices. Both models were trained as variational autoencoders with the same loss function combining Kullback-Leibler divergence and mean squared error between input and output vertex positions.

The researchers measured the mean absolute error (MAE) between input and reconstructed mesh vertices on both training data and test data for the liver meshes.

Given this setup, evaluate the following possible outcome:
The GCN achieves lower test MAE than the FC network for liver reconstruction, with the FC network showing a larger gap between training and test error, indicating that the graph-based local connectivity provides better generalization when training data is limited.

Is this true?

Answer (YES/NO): NO